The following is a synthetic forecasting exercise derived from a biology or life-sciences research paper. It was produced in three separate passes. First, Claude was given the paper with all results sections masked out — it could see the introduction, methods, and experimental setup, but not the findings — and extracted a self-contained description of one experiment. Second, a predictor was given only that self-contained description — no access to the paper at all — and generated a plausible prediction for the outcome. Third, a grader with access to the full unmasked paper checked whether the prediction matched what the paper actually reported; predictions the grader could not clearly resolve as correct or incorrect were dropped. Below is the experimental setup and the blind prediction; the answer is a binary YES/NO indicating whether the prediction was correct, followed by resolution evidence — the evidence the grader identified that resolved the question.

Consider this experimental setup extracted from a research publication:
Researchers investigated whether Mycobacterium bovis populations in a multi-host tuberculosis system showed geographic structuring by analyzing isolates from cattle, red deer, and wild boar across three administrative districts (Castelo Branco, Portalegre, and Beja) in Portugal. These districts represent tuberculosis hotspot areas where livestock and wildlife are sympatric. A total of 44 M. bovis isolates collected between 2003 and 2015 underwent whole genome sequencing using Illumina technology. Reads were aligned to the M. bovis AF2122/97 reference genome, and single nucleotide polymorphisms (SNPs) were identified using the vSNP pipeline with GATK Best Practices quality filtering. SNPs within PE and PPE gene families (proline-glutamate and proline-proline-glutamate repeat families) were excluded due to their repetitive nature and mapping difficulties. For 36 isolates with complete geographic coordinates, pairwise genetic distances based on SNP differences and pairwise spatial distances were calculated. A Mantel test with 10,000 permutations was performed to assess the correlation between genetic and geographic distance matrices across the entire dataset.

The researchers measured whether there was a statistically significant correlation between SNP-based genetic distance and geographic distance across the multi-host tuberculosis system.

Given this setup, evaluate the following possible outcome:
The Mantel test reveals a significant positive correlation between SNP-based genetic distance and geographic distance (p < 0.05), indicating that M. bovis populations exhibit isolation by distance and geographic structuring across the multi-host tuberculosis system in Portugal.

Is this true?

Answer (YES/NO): NO